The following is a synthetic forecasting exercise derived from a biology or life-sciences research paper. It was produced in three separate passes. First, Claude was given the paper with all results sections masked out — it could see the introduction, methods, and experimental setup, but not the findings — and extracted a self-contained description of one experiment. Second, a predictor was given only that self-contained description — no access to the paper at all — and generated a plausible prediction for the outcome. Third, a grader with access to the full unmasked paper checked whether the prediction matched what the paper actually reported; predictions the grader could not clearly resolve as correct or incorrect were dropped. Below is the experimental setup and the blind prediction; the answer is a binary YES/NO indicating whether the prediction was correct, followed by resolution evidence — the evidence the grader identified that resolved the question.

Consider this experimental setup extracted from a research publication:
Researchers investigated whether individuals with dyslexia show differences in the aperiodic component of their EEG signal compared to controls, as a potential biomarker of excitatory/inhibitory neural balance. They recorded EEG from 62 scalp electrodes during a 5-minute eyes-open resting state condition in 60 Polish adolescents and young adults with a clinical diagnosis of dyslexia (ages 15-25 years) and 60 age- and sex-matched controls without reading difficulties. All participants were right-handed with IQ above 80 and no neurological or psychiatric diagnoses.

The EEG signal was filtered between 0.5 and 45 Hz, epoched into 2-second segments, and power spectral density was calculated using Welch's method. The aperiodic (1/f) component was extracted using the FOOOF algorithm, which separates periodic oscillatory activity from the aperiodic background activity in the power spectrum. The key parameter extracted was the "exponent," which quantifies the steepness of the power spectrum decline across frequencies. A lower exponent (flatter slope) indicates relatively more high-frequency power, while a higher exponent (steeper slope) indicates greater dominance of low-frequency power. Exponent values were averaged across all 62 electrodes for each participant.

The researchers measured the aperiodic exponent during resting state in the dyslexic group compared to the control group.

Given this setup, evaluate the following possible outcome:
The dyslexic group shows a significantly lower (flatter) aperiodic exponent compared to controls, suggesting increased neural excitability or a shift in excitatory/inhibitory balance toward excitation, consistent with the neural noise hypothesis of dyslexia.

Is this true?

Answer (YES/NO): NO